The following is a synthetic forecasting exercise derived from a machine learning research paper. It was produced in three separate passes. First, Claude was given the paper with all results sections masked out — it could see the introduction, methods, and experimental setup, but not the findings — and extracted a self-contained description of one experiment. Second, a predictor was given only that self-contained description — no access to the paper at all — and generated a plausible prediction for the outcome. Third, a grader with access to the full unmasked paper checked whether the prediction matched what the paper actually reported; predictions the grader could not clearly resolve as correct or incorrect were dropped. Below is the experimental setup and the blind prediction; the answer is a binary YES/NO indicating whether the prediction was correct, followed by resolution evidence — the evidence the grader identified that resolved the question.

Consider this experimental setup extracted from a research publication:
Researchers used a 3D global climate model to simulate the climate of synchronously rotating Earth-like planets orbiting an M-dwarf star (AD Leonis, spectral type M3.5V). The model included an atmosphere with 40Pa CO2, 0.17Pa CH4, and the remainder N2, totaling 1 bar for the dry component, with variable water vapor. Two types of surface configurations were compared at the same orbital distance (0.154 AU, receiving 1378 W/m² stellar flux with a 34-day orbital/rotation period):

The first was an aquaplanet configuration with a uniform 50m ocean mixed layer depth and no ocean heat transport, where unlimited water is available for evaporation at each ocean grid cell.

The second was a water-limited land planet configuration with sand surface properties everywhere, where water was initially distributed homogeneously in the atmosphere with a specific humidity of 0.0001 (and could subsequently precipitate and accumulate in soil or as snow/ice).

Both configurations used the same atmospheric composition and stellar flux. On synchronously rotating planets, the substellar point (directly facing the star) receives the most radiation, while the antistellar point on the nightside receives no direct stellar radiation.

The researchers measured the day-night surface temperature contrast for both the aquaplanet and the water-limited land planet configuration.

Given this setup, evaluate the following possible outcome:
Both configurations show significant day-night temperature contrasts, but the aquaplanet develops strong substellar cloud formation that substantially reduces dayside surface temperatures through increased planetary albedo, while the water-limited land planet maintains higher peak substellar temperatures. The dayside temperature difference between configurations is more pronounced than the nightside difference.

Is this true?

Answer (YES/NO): YES